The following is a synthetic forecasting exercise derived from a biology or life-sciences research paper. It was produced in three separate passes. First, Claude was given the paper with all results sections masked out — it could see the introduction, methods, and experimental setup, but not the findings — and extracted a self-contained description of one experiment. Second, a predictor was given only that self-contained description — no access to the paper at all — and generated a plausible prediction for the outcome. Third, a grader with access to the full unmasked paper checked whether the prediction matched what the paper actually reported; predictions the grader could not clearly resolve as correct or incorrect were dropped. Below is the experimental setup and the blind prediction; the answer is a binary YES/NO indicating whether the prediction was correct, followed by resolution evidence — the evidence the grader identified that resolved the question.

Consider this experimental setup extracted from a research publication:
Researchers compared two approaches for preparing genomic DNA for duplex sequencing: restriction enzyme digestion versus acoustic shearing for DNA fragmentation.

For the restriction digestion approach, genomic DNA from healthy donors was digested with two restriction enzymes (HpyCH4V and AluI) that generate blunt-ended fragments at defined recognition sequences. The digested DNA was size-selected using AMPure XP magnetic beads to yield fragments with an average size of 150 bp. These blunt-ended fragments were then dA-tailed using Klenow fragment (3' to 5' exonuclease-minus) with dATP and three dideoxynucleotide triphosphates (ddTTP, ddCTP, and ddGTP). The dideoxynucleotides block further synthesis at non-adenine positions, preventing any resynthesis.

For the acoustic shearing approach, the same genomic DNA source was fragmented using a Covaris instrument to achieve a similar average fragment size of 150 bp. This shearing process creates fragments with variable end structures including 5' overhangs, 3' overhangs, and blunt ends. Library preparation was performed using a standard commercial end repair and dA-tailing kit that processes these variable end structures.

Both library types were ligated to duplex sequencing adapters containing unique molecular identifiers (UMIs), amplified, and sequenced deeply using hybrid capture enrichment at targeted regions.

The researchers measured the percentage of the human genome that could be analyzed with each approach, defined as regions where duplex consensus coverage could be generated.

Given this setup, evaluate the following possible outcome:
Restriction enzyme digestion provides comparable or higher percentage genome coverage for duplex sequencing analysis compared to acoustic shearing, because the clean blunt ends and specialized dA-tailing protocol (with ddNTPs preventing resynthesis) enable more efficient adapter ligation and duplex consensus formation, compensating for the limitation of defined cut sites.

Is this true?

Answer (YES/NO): NO